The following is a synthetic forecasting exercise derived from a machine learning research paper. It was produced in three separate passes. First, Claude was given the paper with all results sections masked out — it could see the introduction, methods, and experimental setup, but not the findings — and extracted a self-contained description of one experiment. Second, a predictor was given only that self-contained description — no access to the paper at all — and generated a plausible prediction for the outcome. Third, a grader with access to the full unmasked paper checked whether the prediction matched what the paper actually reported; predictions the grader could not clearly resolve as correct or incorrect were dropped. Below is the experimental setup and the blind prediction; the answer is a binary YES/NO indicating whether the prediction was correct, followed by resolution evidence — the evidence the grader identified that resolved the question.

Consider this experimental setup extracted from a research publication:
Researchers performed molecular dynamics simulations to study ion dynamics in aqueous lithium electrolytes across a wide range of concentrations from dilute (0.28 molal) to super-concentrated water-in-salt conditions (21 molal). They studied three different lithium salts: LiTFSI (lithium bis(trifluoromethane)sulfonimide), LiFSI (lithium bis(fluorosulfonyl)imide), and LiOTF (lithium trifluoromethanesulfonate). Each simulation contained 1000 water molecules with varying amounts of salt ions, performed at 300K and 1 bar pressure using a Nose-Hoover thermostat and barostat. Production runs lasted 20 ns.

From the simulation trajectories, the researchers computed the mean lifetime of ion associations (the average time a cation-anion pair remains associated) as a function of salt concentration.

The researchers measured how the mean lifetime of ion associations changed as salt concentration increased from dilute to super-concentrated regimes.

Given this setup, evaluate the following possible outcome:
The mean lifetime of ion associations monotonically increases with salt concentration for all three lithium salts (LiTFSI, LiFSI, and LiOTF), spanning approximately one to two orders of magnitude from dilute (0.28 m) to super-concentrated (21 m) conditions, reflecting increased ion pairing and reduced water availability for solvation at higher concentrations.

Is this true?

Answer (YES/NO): NO